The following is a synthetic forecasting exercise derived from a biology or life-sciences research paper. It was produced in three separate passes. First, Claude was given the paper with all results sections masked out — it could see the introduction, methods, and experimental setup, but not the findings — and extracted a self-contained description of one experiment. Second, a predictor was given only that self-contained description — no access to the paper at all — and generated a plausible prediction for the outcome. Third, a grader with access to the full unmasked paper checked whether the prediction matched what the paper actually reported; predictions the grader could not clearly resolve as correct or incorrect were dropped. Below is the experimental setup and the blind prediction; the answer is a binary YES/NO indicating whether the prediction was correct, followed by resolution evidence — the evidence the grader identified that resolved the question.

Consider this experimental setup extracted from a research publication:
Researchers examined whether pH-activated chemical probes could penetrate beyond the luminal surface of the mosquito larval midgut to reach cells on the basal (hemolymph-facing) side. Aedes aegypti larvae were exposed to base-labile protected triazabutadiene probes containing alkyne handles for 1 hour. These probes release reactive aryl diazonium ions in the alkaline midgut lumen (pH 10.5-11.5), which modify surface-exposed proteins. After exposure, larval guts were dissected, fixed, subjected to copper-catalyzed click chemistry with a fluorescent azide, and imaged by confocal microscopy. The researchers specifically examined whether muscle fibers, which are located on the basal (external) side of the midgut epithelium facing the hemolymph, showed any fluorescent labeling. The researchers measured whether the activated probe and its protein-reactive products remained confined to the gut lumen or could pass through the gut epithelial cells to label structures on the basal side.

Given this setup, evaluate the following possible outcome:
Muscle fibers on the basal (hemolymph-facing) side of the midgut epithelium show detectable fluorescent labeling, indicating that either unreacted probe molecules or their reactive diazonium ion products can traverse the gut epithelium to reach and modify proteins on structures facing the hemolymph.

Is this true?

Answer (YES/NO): YES